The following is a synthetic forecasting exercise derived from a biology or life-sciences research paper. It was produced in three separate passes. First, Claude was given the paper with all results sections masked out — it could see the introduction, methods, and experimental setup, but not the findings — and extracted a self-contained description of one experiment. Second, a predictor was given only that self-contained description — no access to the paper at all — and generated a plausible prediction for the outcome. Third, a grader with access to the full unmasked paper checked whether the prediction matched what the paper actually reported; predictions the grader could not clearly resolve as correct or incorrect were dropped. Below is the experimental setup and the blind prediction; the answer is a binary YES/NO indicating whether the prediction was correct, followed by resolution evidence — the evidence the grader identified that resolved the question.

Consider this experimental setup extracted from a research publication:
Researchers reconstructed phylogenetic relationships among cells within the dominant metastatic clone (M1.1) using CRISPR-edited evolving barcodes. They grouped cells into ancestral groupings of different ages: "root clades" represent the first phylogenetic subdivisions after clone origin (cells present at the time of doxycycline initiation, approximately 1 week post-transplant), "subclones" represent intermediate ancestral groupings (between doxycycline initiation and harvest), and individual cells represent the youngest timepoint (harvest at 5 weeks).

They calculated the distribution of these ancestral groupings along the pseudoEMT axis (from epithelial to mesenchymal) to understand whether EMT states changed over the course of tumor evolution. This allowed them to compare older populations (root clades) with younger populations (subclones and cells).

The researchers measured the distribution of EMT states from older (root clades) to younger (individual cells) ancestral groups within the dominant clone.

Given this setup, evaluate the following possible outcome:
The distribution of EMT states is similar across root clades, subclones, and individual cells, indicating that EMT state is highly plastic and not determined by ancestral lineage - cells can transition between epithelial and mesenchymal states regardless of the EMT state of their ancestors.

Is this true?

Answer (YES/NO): NO